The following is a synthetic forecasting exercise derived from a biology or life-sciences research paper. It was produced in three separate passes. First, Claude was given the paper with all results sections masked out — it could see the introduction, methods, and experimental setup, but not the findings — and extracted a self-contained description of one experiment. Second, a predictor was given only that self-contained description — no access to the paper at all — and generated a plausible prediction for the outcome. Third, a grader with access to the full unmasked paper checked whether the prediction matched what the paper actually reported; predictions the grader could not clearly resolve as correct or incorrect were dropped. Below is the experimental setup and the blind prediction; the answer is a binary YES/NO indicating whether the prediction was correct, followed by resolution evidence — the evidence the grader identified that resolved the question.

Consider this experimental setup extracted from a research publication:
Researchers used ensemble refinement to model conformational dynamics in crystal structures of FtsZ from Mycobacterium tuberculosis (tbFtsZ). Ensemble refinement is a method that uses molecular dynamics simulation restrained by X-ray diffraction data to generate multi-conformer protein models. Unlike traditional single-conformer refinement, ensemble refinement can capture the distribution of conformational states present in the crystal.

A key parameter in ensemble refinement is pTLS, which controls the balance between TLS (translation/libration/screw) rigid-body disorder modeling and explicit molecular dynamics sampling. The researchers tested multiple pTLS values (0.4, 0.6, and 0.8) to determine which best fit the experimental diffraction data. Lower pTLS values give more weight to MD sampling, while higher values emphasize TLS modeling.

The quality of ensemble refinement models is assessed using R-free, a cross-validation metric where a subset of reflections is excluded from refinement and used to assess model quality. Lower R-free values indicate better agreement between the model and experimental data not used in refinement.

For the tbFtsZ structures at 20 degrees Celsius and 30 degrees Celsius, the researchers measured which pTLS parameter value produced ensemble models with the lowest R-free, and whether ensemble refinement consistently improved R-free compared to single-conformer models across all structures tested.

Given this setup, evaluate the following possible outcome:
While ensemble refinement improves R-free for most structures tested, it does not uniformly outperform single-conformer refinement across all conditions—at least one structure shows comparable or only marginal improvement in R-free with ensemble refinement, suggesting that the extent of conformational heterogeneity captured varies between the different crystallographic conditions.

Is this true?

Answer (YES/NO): NO